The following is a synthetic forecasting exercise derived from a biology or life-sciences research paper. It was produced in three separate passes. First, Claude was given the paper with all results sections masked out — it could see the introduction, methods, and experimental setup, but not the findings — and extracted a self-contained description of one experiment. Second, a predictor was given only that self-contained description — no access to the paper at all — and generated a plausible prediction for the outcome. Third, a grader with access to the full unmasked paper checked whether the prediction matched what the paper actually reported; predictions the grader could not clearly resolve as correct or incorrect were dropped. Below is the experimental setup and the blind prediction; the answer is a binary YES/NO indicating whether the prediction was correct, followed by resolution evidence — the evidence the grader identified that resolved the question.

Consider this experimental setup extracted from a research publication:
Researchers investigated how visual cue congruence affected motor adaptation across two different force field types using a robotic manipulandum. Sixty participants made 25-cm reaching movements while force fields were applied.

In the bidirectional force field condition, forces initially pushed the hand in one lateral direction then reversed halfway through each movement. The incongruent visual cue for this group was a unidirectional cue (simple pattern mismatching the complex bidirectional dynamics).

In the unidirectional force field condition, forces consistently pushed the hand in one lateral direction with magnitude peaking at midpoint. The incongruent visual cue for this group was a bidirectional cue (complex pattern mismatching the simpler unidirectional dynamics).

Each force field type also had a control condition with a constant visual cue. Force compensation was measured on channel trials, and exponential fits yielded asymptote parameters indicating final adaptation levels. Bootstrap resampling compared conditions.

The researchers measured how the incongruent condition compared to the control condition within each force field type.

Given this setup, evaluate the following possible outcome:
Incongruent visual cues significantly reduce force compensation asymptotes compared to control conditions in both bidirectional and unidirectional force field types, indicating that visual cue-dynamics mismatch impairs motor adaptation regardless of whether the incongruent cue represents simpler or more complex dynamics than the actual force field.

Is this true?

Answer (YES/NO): NO